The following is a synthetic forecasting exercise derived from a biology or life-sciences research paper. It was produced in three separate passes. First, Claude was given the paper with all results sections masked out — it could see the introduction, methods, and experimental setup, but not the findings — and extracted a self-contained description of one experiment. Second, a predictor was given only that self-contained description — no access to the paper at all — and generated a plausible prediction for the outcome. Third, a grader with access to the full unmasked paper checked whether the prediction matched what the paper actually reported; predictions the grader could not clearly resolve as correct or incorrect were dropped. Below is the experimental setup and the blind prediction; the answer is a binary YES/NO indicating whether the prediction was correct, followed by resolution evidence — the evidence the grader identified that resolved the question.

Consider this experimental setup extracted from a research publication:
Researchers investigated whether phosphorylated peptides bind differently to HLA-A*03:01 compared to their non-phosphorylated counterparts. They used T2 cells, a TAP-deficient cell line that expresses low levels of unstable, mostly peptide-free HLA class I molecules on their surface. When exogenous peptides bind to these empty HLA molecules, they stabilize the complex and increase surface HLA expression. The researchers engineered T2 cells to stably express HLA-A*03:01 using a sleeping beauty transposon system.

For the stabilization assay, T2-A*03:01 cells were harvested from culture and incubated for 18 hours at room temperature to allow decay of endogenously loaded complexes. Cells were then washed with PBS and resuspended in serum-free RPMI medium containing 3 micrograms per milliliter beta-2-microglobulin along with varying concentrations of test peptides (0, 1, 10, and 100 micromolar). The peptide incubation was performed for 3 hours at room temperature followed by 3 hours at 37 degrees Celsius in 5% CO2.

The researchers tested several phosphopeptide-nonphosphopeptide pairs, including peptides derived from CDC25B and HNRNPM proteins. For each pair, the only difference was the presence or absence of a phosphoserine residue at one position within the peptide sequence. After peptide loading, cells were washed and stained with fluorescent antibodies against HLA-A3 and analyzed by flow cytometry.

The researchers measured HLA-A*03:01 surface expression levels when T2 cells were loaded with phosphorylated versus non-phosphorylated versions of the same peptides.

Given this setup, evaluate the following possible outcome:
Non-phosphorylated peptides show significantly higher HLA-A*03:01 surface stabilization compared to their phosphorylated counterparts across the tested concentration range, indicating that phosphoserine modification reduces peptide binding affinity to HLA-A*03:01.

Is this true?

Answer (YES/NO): NO